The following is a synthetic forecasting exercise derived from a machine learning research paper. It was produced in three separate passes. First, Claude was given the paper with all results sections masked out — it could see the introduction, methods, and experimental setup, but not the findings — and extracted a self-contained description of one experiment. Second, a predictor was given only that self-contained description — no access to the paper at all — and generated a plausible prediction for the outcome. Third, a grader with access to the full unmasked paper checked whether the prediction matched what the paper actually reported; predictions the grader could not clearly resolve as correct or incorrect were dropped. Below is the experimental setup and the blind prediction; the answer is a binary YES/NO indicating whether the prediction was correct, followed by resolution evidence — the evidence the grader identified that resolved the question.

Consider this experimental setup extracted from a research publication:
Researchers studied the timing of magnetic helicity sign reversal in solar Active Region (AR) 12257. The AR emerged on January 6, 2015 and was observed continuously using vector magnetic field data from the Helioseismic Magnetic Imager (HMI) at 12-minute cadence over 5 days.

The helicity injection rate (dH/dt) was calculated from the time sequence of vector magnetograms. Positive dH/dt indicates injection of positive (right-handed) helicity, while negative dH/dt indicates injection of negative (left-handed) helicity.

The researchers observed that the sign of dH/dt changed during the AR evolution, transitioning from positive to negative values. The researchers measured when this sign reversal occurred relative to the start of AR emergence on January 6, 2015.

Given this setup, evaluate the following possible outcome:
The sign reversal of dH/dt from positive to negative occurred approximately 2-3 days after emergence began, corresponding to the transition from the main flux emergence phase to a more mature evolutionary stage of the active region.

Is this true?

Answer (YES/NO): YES